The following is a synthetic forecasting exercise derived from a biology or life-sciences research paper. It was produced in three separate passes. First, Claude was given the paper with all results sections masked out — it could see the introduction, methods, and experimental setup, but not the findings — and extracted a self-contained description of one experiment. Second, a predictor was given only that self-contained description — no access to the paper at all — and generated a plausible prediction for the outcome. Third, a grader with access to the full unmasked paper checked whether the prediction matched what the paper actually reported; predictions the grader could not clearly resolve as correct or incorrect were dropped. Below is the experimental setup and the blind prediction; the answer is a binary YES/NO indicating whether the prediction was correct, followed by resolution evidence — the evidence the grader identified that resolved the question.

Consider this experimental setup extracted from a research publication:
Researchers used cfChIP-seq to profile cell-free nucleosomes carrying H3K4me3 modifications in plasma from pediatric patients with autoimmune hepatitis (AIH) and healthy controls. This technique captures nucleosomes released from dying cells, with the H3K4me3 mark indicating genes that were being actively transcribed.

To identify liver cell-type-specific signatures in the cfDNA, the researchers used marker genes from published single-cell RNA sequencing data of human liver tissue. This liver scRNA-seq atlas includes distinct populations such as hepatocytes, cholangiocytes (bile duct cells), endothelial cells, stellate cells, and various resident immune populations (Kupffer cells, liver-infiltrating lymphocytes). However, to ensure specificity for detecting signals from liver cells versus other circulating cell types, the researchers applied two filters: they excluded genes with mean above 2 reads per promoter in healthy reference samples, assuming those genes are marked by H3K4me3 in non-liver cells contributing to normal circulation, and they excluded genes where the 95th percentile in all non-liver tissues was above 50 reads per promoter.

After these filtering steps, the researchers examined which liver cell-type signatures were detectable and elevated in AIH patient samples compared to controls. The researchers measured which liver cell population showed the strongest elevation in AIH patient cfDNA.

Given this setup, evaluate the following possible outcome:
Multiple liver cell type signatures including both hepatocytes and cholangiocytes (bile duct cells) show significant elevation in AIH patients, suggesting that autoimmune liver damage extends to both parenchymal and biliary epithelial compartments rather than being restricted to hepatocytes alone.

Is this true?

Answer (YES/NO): NO